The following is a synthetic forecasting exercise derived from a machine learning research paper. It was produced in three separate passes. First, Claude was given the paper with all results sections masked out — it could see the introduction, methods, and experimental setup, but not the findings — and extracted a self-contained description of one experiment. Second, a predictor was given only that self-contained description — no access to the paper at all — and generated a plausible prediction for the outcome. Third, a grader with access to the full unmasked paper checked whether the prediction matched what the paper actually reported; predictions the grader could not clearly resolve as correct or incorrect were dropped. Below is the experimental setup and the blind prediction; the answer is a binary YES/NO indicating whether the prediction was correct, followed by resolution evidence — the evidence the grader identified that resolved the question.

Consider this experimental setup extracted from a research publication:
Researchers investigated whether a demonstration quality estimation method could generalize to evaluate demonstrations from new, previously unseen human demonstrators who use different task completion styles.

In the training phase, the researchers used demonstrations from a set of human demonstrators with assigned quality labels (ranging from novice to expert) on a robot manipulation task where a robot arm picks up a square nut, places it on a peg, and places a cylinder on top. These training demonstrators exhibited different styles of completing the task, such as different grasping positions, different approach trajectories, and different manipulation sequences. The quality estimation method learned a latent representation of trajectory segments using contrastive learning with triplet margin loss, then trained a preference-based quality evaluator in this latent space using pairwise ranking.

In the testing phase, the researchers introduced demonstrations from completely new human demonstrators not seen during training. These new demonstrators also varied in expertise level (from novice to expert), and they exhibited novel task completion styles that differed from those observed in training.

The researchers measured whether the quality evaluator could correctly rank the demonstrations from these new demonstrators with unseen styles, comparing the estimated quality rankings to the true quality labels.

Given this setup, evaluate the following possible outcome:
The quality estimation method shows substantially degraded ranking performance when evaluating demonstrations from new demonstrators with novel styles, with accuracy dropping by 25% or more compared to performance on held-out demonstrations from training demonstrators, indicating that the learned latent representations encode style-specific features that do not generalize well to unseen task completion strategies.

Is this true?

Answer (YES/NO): NO